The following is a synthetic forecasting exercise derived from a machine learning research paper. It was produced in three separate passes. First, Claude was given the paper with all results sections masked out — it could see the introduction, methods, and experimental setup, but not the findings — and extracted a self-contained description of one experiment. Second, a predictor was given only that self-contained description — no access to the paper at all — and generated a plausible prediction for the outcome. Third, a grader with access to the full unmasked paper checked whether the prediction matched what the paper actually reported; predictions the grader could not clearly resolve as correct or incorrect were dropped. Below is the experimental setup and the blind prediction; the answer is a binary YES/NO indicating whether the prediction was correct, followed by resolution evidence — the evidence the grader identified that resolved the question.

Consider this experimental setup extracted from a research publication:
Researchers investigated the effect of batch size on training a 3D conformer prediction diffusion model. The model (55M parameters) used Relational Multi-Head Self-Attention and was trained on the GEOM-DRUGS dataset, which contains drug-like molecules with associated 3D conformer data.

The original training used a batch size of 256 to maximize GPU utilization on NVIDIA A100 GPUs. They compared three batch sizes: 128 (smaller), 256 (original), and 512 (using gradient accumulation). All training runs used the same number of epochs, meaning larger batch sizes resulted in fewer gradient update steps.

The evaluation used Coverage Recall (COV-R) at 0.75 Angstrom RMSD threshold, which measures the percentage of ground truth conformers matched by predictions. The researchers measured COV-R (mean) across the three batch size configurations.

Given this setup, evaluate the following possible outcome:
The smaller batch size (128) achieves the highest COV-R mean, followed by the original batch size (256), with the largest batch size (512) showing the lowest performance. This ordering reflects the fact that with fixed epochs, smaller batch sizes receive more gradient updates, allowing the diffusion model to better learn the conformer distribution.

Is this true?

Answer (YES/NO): YES